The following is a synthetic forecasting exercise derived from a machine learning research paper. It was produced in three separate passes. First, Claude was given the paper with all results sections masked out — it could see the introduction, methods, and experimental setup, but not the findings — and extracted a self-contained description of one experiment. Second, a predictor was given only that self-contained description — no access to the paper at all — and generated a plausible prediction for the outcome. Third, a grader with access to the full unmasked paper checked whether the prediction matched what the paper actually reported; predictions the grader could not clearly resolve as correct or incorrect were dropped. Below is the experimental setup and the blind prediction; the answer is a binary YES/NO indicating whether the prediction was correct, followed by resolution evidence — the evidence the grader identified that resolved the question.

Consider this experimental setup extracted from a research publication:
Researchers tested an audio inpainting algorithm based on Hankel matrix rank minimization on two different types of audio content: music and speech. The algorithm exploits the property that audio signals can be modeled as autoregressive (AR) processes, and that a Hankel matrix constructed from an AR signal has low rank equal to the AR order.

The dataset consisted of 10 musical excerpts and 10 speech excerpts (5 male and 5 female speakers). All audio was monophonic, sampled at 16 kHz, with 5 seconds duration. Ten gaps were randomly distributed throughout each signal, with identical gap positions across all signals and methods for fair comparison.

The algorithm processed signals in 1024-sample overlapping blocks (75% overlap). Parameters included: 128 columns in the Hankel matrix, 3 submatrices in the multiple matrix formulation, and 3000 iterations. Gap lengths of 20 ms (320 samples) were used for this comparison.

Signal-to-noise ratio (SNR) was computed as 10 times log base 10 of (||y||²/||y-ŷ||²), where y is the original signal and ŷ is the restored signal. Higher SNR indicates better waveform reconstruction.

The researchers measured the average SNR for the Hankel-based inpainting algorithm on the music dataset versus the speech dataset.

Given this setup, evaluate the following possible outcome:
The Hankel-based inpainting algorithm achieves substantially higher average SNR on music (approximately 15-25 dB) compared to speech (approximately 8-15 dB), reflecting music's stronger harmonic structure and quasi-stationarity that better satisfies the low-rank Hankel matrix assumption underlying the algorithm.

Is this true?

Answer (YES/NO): NO